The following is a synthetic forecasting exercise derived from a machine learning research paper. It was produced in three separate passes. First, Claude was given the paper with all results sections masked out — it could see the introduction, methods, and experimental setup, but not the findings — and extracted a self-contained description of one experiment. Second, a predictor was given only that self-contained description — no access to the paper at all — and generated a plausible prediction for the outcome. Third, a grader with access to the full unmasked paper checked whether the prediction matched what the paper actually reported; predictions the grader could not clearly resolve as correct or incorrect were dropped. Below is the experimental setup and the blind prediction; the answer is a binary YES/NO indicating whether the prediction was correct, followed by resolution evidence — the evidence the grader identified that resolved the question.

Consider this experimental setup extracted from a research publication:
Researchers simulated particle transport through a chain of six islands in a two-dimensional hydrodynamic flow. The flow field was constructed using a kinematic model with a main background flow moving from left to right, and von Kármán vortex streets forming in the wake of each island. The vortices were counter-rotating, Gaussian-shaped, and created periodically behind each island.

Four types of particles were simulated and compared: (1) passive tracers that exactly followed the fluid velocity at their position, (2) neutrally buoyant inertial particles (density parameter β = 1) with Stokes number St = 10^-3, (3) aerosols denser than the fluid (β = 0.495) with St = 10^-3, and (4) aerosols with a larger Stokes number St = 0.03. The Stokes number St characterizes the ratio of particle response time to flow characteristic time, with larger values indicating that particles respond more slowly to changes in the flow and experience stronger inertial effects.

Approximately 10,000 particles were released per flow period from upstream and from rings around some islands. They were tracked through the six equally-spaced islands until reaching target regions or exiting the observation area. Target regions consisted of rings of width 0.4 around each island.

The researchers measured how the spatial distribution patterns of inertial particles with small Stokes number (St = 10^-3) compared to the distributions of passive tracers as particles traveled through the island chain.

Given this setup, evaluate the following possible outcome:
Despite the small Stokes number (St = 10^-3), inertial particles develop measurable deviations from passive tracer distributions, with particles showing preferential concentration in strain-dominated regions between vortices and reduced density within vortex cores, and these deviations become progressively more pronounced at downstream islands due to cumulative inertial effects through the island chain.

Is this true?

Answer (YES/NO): NO